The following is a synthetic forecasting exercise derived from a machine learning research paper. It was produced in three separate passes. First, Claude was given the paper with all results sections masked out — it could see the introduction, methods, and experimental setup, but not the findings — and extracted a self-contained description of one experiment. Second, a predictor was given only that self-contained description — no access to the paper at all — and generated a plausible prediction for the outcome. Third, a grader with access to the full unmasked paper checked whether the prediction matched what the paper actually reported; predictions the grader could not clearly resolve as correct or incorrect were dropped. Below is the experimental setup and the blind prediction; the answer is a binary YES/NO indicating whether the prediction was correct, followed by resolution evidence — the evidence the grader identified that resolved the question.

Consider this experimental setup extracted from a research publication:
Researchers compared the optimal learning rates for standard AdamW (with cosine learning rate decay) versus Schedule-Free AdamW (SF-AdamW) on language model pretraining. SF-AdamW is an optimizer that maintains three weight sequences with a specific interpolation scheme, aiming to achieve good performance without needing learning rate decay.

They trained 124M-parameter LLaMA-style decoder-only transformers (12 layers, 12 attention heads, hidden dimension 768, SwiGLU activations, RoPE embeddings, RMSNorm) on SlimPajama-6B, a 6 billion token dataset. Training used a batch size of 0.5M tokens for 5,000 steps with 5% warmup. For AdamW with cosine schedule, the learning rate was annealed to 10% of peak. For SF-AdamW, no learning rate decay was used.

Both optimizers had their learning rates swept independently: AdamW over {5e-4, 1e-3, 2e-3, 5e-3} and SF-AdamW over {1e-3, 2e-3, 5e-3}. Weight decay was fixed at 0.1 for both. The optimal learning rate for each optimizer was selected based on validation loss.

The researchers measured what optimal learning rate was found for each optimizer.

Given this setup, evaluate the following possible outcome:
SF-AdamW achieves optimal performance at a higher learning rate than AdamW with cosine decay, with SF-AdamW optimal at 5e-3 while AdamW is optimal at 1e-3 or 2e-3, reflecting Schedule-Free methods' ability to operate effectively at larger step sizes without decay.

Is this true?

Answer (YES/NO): NO